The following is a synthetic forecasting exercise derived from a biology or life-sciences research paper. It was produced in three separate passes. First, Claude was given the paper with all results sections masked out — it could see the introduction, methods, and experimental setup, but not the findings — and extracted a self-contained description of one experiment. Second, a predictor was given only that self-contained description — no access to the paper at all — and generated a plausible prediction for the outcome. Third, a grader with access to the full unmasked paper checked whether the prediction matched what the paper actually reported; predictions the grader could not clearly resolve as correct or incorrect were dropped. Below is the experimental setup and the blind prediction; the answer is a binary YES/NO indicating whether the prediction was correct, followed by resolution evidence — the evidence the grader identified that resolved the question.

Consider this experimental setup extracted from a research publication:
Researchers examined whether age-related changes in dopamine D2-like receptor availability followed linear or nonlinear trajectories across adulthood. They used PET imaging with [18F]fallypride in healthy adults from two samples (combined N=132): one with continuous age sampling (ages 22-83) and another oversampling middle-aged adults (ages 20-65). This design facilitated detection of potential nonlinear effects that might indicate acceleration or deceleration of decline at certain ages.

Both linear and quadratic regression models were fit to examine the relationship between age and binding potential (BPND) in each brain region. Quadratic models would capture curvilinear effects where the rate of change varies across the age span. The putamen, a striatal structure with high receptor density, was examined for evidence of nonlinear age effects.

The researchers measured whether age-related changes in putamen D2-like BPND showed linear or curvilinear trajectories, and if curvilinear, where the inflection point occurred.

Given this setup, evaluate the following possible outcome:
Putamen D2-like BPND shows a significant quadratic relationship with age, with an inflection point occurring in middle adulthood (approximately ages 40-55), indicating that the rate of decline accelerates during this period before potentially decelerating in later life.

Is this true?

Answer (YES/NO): NO